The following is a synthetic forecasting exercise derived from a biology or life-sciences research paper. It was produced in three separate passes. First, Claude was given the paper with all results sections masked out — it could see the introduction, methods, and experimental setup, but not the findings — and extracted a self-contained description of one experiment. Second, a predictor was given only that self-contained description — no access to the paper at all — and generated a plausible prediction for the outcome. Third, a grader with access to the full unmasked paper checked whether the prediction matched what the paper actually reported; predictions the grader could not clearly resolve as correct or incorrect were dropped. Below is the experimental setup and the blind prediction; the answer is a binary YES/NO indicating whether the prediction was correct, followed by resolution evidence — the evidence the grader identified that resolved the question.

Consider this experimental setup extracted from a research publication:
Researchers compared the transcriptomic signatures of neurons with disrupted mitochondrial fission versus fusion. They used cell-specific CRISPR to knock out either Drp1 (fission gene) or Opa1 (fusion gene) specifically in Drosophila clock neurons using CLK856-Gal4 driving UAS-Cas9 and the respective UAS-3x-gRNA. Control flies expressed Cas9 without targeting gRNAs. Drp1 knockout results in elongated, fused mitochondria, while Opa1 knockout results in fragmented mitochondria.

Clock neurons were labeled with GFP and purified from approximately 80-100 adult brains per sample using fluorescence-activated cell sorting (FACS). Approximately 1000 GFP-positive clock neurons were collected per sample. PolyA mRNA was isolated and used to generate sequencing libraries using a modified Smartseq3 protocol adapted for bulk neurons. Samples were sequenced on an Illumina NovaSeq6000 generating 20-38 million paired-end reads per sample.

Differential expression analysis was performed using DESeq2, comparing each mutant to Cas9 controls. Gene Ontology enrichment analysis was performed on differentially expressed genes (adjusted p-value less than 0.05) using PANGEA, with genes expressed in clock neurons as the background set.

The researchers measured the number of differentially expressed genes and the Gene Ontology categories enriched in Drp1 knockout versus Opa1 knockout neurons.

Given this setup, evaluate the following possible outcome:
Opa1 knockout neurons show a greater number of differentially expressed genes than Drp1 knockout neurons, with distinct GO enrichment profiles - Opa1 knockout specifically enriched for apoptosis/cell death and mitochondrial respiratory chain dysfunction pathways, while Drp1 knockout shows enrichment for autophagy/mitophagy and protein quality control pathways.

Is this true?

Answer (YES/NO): NO